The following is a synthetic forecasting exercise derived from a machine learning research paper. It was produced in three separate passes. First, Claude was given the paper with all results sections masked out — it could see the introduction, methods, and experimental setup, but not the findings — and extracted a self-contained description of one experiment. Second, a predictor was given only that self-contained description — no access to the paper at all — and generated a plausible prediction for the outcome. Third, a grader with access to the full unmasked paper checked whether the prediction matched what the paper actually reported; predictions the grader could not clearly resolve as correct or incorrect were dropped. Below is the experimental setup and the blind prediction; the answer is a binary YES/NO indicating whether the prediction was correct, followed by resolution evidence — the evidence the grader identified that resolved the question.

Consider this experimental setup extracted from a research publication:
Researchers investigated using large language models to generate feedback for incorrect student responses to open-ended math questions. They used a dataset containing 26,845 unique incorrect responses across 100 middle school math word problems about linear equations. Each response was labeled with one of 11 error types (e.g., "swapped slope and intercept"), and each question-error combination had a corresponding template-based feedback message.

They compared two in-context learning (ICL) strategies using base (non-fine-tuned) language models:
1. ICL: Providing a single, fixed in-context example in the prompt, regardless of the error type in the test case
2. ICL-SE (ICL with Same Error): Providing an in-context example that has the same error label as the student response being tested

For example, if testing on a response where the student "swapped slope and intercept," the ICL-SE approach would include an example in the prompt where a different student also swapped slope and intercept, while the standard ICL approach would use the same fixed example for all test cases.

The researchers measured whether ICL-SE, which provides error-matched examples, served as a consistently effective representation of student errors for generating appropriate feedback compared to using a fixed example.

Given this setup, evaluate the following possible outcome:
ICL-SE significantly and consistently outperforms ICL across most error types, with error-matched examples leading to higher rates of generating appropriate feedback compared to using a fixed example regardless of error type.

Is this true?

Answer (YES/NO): YES